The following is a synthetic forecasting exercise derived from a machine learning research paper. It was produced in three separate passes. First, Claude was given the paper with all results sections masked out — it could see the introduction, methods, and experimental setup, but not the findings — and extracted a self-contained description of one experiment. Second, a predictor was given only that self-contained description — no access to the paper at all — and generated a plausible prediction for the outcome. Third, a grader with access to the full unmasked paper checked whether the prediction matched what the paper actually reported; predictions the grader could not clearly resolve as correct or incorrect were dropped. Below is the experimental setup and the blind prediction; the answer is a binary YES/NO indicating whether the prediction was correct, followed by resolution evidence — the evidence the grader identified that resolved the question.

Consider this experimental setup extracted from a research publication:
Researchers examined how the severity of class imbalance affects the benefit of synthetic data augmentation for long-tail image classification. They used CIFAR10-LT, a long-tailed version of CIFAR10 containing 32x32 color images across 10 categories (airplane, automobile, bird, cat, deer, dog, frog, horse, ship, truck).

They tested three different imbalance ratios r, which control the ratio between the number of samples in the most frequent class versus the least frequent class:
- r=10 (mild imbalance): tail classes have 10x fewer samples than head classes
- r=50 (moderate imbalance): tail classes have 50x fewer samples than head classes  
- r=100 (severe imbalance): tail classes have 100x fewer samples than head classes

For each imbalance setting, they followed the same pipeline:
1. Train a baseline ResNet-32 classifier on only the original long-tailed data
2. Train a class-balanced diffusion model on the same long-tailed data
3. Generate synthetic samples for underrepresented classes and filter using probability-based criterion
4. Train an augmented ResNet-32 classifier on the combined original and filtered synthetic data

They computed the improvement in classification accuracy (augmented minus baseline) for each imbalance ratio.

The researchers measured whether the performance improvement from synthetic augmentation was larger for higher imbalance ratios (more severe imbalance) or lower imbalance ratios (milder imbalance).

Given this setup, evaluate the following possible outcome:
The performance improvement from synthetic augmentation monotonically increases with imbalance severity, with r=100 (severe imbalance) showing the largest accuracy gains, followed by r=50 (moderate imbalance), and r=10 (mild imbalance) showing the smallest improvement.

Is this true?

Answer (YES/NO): YES